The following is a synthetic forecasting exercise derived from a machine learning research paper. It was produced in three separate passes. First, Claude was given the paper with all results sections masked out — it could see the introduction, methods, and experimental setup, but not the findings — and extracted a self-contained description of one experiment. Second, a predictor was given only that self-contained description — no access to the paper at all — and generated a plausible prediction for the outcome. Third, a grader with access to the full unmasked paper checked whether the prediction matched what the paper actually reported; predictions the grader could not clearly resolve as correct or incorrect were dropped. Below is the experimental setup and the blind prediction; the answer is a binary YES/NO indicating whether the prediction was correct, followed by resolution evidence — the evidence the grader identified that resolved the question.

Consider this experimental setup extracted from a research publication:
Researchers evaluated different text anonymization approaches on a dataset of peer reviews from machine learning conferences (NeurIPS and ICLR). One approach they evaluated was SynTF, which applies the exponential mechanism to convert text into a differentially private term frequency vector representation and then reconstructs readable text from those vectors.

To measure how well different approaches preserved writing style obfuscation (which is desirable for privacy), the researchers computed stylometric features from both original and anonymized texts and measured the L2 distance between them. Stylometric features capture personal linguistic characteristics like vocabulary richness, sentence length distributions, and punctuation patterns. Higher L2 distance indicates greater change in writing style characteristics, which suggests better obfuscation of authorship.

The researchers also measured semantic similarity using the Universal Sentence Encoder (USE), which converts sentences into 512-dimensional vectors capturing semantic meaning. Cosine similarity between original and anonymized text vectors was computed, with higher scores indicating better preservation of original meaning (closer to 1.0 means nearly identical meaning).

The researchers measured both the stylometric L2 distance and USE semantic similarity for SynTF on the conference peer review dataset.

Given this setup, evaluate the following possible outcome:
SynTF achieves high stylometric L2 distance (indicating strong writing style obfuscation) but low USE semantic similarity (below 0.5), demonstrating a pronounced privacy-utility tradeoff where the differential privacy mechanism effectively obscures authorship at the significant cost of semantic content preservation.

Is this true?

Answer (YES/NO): YES